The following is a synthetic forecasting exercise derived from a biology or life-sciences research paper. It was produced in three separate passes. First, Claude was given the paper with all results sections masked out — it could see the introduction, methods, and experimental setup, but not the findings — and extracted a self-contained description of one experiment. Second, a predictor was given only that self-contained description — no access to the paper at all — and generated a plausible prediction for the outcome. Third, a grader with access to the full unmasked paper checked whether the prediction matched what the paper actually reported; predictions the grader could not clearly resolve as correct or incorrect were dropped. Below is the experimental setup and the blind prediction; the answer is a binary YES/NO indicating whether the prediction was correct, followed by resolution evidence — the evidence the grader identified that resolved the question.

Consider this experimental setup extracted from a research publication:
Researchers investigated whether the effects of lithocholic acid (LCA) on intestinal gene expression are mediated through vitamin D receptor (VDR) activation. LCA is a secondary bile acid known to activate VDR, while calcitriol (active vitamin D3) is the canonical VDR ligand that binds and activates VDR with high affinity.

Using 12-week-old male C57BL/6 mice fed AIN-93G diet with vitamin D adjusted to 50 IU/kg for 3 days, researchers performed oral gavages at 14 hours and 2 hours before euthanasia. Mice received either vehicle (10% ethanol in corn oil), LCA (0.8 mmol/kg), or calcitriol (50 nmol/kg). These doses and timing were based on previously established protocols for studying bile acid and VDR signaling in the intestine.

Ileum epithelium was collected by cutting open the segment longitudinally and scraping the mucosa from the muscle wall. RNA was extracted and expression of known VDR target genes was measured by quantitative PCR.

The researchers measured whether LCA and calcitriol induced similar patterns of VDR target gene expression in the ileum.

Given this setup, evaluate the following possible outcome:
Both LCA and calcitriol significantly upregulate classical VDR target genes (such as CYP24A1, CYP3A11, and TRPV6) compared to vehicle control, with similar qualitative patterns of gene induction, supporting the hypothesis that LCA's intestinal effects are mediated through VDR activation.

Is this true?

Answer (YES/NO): YES